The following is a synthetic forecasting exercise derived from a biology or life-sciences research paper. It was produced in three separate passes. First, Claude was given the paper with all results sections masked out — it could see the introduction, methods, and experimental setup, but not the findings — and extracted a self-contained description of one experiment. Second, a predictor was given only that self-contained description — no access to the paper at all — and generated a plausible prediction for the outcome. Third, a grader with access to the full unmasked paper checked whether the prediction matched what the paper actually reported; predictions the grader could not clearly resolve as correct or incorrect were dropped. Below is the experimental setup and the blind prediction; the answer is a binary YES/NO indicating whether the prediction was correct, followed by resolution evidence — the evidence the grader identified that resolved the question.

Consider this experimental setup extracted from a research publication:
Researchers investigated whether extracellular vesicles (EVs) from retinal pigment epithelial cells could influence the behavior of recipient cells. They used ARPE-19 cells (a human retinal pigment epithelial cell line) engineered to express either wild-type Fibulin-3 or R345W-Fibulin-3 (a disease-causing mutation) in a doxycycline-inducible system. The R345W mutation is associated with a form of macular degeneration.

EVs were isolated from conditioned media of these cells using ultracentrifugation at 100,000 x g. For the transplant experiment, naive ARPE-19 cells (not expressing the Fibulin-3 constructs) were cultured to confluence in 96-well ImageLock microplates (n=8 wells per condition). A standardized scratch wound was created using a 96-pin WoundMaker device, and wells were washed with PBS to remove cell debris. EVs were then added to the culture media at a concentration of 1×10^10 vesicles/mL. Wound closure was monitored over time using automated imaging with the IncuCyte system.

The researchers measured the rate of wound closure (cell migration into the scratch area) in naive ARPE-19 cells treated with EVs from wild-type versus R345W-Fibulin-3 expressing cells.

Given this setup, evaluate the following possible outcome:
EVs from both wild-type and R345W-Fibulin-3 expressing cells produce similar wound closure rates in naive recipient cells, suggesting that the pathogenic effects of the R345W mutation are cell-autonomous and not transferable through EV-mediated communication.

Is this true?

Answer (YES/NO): NO